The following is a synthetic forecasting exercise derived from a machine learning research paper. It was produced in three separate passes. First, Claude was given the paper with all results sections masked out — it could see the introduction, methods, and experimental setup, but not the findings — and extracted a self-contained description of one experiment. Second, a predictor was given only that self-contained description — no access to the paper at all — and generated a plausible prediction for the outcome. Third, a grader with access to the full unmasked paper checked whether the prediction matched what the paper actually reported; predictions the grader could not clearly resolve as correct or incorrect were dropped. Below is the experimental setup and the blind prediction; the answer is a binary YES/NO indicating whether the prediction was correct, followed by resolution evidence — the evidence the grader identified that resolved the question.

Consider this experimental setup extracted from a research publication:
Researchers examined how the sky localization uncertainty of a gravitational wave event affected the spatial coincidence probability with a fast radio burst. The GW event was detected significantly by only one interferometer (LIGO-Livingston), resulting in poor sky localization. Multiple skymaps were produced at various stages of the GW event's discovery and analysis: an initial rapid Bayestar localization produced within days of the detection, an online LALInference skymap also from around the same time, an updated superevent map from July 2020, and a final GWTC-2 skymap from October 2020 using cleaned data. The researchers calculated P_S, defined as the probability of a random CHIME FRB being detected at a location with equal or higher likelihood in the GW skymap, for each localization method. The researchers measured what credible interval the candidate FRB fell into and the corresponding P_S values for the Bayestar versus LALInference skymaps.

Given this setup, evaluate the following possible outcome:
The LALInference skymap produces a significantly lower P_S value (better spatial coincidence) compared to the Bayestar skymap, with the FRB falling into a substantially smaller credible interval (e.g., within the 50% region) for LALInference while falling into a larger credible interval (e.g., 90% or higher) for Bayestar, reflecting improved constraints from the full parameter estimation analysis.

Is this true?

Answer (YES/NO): NO